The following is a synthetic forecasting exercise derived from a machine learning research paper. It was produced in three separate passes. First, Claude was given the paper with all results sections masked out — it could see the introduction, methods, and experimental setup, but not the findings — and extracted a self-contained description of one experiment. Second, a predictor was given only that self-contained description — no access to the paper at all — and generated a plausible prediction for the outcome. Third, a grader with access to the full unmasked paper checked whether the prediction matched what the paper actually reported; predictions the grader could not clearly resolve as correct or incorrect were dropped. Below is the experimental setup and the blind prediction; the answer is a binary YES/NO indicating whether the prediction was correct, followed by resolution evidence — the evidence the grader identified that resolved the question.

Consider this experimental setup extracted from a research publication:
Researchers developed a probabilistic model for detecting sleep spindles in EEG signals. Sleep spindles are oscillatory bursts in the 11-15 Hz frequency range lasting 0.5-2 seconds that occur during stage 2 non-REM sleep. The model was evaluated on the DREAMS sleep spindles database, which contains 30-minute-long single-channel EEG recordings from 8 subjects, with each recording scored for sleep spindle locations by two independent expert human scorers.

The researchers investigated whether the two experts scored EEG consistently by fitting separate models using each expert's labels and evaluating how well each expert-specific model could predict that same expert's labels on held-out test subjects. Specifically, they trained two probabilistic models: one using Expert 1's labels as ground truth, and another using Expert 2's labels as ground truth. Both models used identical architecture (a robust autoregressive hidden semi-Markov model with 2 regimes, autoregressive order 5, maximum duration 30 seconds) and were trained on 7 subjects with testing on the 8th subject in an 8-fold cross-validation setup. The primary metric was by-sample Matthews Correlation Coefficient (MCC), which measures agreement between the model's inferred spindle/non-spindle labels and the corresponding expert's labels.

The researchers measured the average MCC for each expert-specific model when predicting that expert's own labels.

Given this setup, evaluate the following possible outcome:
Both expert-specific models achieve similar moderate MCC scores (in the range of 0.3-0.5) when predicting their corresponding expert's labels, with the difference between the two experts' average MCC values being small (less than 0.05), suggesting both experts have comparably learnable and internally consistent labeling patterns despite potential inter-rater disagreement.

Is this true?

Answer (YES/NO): NO